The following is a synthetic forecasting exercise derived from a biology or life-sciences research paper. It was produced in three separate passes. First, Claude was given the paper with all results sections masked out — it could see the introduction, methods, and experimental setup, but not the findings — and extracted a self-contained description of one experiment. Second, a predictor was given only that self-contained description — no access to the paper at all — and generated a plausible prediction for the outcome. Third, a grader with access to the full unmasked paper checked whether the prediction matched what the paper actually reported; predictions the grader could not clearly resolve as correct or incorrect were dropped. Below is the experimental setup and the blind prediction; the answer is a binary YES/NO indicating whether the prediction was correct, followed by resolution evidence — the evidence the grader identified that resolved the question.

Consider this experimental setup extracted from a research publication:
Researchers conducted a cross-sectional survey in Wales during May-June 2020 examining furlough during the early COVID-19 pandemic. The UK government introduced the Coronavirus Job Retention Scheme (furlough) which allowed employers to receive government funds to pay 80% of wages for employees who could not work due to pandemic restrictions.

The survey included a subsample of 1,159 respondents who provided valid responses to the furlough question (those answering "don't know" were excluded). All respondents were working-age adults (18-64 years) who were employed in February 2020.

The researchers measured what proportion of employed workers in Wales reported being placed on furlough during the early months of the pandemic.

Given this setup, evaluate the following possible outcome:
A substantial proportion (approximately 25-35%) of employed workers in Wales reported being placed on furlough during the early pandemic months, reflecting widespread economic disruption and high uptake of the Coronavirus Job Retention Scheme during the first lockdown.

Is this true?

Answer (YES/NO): NO